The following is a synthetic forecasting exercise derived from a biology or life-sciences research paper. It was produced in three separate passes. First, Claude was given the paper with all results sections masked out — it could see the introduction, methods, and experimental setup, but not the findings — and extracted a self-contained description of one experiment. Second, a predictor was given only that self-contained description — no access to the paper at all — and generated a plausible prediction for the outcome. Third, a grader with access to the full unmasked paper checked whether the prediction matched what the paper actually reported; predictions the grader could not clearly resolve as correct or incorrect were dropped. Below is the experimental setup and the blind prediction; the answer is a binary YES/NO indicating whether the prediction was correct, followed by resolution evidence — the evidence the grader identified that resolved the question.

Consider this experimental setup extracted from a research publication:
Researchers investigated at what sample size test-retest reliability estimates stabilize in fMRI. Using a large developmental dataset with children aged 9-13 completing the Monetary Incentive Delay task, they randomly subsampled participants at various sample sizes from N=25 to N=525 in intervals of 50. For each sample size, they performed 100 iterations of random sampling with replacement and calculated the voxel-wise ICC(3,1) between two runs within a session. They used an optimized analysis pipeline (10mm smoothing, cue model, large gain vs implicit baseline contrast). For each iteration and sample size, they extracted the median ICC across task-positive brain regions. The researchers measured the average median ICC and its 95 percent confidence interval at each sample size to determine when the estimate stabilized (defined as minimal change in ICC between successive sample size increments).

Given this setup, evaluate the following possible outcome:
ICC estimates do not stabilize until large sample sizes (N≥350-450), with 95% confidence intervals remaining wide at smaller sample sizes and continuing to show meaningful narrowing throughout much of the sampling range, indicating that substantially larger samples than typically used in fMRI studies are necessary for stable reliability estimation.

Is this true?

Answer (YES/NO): NO